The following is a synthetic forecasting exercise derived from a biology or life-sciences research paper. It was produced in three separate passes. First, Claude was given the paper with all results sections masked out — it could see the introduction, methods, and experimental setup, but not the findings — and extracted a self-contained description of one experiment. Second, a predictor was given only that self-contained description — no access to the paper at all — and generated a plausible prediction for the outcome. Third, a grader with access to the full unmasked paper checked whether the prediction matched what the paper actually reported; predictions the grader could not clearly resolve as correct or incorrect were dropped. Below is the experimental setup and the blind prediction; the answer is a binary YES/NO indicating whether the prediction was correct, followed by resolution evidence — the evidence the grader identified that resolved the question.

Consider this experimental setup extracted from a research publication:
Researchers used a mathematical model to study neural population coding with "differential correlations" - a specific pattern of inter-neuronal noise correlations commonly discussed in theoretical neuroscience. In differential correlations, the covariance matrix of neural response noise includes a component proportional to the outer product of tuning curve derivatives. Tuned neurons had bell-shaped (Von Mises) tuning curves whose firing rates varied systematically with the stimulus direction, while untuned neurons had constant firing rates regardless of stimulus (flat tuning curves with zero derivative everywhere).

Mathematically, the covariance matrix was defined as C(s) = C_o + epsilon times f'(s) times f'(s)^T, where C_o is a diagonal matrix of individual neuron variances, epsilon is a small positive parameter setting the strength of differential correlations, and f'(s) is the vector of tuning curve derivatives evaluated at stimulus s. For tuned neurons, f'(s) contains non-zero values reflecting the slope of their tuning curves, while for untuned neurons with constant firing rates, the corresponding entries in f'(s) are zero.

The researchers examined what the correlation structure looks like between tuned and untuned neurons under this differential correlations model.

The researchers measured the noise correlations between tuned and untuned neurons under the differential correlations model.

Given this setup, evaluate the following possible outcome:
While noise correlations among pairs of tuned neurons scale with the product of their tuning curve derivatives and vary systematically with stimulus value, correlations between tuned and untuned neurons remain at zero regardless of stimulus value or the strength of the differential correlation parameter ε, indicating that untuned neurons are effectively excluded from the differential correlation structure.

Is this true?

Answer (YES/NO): YES